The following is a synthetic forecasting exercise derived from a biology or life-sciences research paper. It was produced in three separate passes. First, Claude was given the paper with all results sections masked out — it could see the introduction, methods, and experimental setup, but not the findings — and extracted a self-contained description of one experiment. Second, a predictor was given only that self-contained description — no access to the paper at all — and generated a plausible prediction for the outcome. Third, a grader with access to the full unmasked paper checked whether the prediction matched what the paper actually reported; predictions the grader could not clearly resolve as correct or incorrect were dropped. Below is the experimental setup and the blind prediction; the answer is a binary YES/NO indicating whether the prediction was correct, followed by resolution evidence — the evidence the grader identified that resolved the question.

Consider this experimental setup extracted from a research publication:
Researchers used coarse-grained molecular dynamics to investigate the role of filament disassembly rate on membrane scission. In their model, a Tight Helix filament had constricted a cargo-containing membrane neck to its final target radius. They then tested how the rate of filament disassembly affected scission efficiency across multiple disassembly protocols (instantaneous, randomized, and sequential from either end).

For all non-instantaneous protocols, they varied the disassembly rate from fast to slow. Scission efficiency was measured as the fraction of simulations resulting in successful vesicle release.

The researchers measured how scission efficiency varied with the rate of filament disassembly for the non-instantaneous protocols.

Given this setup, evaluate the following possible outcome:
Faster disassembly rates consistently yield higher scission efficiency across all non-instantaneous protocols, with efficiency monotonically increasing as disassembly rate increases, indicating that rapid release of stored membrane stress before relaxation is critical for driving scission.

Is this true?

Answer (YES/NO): NO